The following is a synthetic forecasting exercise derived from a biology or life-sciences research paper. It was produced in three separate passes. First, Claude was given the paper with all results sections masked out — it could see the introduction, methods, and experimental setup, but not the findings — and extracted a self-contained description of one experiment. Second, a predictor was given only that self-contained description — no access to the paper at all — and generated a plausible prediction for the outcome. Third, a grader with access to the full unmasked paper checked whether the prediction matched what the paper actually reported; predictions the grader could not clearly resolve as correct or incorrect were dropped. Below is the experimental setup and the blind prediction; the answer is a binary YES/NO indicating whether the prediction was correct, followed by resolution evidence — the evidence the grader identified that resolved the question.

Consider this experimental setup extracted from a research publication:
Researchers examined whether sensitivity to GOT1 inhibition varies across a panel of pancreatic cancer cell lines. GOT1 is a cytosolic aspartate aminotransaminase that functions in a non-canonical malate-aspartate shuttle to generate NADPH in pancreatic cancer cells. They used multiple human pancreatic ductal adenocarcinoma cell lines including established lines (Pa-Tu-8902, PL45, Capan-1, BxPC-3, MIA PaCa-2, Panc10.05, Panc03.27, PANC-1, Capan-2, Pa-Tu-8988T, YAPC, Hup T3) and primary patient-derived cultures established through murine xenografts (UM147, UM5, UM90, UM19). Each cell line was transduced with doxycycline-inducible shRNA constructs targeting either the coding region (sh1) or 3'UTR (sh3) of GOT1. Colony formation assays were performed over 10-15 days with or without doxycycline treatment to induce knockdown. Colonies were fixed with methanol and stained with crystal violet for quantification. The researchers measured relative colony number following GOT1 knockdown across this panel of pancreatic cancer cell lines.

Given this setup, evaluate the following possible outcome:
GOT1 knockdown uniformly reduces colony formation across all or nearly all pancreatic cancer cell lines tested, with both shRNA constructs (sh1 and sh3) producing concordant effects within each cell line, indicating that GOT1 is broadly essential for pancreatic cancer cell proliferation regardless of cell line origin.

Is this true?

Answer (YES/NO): NO